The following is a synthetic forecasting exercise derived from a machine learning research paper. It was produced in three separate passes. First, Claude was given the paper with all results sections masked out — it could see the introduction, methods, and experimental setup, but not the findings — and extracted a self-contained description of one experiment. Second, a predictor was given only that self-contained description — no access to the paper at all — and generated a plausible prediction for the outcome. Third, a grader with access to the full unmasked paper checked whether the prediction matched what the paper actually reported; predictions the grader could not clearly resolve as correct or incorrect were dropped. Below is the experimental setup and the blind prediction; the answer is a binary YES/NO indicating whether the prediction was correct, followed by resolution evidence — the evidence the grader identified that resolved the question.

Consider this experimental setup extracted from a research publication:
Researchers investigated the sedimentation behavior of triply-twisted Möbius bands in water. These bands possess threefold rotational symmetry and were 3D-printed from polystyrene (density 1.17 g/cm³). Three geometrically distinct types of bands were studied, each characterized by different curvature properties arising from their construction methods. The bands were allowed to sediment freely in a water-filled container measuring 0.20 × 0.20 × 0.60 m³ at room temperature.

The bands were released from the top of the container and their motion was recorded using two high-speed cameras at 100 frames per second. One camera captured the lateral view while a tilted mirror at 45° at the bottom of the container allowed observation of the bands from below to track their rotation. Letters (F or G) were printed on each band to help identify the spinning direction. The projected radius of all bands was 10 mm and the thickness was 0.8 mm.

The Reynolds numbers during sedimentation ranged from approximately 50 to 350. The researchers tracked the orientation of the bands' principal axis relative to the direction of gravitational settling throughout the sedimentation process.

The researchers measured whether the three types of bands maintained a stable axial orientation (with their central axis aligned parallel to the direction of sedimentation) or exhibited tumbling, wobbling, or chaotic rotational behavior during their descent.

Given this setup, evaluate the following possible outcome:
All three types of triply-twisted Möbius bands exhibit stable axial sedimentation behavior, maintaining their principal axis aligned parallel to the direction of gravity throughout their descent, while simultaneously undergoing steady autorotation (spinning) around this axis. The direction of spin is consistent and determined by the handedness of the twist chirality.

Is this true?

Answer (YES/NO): NO